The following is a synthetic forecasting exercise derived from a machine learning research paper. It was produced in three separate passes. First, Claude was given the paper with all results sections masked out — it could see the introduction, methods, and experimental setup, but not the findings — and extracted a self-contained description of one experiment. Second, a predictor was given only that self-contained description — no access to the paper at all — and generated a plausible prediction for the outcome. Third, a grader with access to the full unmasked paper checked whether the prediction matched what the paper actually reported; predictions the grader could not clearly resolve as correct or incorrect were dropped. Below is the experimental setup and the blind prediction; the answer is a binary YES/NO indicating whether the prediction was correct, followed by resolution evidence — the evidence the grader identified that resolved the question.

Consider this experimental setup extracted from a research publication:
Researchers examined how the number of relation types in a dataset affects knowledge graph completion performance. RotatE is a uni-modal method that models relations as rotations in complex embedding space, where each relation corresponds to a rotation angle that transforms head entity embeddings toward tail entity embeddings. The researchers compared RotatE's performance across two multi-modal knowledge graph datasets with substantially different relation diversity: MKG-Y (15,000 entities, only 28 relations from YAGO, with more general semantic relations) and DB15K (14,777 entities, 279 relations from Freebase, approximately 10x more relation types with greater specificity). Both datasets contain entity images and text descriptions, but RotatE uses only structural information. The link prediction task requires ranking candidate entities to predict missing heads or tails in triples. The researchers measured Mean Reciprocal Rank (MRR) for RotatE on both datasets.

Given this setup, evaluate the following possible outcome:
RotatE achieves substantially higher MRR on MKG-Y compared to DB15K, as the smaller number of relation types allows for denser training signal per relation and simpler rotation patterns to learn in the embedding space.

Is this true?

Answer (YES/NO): YES